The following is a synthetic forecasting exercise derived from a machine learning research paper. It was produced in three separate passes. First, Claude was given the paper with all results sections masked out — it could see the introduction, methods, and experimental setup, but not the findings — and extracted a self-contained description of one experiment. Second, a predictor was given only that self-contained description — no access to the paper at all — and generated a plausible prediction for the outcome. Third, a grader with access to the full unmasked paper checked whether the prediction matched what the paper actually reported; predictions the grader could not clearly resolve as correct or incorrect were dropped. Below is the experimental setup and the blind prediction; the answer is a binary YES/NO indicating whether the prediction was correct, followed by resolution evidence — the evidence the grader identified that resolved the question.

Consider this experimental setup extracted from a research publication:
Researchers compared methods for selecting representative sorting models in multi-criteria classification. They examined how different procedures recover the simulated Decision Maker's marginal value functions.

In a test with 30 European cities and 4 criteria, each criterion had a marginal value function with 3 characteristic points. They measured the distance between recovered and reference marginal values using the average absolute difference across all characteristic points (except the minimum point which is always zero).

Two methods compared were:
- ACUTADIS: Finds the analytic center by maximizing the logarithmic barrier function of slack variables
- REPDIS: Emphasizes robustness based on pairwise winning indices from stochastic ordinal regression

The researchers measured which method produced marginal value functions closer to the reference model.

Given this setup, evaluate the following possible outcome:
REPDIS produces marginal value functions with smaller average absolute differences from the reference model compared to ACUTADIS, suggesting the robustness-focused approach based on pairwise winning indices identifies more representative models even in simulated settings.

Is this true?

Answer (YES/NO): NO